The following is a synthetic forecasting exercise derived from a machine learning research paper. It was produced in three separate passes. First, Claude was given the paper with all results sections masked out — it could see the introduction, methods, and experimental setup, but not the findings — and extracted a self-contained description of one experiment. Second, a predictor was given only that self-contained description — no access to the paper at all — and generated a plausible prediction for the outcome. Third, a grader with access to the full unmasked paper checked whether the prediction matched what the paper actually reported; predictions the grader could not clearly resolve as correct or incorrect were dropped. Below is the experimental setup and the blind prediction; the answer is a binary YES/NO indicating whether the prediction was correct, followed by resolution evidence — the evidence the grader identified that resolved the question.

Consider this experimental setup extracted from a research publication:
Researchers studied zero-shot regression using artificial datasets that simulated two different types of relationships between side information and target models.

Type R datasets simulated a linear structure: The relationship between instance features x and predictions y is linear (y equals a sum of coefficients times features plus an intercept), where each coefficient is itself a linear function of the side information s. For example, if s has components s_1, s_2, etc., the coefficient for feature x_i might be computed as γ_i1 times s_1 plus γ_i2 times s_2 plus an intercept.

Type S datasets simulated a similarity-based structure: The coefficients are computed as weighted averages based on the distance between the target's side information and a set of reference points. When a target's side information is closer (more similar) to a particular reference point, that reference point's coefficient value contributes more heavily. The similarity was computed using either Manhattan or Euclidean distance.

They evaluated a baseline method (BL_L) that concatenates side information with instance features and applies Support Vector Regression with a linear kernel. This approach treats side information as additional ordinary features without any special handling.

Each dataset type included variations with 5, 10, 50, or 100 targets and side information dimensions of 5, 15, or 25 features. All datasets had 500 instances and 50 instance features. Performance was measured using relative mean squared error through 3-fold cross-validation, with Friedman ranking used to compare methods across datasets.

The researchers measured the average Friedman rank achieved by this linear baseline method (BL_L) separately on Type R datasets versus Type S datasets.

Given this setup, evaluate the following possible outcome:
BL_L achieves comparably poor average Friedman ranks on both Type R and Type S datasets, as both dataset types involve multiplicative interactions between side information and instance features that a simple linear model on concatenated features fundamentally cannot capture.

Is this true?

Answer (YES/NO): NO